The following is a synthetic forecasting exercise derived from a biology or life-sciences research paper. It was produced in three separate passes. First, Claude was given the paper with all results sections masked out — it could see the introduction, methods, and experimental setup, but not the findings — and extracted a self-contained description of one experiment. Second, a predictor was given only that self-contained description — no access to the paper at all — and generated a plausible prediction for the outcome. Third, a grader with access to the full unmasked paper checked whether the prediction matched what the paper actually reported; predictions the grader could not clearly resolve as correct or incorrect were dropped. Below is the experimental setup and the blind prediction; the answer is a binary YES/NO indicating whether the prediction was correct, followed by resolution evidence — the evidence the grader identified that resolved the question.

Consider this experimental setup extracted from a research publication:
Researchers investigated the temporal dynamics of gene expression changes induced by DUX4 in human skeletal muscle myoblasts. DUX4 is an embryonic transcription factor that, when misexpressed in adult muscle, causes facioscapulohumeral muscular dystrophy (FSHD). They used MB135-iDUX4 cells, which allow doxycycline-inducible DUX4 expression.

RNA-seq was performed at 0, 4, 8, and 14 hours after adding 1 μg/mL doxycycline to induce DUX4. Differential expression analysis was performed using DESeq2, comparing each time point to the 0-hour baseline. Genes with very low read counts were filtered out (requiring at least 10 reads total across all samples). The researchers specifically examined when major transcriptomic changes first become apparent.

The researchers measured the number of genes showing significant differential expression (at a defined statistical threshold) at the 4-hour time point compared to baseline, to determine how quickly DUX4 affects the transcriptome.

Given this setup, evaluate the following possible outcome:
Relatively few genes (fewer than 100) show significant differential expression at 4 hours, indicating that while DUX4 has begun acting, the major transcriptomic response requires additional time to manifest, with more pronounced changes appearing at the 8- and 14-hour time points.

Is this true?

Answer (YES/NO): NO